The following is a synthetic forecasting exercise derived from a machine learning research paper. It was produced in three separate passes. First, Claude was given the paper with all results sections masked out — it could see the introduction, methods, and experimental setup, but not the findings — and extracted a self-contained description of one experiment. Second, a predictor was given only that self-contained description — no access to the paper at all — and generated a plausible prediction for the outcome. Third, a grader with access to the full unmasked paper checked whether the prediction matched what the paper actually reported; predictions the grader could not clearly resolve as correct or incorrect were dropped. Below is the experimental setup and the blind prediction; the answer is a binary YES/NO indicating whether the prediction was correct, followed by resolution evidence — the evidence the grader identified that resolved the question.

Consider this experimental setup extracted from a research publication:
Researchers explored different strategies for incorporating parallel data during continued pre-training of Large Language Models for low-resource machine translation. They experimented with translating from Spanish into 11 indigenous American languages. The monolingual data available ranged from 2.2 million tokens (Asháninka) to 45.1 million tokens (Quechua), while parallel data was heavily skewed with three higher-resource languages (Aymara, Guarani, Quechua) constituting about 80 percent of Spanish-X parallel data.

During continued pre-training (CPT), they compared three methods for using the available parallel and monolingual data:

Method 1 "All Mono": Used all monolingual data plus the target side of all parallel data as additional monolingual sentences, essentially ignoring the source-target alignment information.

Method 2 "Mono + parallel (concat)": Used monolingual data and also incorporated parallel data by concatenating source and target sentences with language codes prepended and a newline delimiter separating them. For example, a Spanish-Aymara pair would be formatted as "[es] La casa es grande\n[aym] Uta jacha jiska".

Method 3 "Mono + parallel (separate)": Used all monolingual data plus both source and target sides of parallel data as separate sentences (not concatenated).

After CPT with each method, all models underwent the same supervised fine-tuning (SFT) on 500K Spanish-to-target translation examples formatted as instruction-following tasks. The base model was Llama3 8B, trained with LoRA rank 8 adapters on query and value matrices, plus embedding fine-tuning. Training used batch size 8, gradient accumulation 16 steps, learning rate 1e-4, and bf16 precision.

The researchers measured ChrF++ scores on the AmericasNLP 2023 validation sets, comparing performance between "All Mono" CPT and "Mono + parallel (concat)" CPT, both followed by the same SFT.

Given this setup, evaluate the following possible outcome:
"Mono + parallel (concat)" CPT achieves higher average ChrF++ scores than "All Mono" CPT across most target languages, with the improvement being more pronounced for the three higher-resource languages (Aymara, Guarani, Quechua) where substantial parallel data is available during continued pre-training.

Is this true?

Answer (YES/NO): YES